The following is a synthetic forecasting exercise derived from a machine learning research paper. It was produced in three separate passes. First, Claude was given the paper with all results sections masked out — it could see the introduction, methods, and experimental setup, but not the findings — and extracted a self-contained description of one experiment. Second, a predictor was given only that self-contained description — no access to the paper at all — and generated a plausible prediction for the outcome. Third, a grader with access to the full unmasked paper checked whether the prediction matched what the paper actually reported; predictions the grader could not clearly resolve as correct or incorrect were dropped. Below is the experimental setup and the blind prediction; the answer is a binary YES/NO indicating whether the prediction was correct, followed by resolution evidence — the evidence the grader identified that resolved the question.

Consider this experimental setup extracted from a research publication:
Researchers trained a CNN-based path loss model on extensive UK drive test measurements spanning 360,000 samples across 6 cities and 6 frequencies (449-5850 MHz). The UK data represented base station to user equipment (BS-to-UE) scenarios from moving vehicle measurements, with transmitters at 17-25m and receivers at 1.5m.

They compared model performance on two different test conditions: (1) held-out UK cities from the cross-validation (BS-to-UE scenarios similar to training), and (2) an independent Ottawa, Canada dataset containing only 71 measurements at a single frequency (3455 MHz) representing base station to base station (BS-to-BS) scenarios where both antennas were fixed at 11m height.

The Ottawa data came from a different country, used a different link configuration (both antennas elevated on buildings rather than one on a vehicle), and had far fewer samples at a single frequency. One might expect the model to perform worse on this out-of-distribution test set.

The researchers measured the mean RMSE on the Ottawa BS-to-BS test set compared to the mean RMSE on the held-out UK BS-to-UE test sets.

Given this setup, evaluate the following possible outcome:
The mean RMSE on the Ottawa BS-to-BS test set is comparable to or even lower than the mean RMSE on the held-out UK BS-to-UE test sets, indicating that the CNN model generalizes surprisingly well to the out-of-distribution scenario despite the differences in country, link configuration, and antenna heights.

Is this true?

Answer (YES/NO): YES